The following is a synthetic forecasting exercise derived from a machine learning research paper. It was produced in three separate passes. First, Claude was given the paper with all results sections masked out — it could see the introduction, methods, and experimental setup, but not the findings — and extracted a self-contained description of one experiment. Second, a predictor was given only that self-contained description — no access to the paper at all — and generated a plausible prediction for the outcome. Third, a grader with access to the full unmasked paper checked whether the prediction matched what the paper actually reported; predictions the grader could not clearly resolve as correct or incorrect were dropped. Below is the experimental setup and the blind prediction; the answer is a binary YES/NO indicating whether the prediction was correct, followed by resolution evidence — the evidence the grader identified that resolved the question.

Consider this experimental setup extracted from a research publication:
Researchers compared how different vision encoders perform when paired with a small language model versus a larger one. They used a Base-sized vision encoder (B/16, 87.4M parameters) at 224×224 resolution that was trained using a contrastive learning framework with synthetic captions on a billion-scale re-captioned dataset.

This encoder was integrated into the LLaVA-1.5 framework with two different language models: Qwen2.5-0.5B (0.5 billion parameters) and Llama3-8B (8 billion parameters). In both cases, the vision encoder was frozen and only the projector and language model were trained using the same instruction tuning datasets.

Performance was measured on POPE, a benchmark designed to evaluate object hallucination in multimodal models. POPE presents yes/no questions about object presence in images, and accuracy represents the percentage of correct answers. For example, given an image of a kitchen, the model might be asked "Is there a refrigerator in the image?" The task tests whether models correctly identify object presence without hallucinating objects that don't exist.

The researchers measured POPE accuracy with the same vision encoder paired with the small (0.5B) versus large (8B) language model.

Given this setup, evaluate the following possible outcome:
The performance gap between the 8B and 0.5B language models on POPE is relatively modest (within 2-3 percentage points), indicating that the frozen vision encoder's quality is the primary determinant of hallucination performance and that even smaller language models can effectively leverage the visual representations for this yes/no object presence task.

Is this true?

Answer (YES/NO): YES